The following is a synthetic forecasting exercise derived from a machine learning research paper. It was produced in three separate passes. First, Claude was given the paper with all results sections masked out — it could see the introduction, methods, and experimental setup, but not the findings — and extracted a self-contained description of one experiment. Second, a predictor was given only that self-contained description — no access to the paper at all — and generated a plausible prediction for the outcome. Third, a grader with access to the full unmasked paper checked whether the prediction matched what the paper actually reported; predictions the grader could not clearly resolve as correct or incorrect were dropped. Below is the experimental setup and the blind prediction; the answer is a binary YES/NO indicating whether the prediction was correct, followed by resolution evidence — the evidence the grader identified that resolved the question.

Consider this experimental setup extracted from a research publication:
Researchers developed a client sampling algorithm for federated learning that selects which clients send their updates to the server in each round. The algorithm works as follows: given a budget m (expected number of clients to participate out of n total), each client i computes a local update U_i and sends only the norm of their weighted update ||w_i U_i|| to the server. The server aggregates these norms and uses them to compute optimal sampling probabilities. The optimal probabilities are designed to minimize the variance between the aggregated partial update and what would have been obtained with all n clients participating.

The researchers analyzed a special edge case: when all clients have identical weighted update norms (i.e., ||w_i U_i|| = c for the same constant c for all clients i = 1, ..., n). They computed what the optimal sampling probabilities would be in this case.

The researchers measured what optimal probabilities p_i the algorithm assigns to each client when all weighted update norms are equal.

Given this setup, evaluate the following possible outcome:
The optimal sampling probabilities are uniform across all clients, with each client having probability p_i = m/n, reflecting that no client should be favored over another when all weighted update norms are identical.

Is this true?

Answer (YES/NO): YES